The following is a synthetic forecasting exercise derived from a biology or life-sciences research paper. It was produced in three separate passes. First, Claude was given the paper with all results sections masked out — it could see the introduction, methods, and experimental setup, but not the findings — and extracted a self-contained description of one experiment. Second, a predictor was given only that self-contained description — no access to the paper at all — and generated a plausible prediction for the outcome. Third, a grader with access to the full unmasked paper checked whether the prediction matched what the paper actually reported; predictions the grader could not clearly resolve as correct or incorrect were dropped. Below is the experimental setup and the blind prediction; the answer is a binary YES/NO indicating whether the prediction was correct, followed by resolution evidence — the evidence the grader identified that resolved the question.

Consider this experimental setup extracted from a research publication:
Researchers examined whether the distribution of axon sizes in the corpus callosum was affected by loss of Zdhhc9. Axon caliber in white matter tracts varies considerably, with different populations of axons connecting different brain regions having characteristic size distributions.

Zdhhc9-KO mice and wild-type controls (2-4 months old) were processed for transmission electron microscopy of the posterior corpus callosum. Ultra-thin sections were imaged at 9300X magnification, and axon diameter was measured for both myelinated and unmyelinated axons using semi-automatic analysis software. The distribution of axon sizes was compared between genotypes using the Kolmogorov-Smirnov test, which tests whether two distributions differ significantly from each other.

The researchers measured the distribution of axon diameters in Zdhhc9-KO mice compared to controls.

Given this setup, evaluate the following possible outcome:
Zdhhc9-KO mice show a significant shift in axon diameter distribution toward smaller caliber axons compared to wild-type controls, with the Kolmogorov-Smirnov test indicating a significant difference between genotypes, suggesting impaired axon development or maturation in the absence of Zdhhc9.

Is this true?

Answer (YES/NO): NO